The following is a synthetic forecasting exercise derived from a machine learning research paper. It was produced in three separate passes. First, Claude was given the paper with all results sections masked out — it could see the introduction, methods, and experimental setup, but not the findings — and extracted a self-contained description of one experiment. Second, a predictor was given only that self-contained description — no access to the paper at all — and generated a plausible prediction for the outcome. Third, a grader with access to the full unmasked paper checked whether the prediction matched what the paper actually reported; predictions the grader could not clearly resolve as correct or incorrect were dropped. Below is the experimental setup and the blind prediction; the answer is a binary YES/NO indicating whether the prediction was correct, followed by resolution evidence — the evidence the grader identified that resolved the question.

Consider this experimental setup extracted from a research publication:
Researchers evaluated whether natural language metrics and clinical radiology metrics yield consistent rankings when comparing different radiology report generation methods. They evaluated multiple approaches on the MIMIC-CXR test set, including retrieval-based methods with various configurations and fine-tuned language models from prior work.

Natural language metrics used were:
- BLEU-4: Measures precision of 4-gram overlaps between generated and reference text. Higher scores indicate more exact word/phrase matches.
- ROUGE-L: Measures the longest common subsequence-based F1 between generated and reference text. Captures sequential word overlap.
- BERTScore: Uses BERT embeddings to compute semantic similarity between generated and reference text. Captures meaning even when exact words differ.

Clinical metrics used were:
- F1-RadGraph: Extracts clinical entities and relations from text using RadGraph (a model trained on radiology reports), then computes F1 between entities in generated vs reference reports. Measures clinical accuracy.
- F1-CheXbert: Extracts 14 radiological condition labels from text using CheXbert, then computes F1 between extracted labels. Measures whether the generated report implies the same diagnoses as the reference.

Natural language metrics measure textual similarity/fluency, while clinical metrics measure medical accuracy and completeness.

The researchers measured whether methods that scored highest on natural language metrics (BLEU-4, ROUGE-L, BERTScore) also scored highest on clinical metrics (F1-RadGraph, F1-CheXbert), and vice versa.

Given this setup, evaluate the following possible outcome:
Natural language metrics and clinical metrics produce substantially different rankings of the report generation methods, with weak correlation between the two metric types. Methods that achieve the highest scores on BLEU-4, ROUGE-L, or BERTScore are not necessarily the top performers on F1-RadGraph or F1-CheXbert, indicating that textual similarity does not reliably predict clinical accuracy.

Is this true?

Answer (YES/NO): YES